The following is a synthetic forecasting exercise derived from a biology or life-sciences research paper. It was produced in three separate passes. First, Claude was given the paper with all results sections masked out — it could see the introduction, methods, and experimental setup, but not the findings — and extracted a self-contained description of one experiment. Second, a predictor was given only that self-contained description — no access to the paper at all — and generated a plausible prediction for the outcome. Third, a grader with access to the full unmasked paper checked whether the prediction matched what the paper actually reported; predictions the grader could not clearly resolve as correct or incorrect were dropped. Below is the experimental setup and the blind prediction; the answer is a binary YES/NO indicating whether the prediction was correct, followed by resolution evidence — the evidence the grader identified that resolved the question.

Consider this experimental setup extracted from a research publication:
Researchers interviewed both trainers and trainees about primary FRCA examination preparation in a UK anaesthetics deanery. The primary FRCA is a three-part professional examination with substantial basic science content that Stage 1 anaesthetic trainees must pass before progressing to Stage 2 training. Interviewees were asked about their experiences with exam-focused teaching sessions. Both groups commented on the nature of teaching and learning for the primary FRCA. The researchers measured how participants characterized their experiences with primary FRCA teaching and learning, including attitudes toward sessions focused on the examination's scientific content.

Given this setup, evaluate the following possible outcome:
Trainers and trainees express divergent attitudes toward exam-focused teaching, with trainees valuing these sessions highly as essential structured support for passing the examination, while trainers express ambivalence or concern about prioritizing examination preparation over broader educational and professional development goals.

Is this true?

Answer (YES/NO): NO